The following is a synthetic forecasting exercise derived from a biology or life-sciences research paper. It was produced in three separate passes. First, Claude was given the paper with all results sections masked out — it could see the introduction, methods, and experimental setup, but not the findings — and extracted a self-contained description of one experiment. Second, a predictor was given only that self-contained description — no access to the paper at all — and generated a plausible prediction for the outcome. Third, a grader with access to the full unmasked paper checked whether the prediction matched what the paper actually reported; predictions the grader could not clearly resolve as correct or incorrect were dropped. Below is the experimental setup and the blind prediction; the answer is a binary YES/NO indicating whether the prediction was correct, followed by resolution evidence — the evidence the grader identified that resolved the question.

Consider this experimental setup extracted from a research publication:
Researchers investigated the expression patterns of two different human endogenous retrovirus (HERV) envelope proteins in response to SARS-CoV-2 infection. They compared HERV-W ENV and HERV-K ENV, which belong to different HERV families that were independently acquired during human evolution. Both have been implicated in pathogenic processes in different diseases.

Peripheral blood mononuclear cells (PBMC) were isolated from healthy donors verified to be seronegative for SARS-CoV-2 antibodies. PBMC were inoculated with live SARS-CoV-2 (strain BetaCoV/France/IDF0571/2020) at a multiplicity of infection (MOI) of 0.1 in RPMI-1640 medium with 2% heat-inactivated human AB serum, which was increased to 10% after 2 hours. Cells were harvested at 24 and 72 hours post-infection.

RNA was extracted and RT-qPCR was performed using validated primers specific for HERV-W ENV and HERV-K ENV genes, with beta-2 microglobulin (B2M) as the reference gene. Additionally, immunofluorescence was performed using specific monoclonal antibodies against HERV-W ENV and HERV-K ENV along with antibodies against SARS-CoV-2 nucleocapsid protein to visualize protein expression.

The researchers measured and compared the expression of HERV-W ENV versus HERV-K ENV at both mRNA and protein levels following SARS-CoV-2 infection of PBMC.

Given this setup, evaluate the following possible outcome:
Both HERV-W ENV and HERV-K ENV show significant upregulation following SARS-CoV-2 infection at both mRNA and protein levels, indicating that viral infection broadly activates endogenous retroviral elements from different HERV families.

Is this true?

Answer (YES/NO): NO